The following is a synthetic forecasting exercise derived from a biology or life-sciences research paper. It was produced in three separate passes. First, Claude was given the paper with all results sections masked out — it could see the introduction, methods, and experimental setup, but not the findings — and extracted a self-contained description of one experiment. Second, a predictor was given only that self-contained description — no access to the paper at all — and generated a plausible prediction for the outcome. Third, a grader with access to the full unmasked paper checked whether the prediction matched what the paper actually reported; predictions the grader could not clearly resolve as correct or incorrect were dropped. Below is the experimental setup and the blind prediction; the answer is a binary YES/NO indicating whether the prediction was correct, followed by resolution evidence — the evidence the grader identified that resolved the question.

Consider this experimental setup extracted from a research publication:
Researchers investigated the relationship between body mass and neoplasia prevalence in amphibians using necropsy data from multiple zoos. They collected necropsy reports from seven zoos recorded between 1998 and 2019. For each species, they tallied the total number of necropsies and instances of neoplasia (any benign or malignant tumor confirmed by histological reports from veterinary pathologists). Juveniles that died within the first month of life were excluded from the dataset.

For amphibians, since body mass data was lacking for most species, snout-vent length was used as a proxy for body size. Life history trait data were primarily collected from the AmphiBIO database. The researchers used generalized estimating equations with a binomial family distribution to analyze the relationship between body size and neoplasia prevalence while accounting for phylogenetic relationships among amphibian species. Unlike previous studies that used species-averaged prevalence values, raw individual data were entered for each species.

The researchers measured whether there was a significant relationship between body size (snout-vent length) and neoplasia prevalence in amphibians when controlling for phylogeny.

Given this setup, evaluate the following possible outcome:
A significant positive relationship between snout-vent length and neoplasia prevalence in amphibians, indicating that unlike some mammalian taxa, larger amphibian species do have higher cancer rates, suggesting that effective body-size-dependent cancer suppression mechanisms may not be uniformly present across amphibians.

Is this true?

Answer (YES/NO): YES